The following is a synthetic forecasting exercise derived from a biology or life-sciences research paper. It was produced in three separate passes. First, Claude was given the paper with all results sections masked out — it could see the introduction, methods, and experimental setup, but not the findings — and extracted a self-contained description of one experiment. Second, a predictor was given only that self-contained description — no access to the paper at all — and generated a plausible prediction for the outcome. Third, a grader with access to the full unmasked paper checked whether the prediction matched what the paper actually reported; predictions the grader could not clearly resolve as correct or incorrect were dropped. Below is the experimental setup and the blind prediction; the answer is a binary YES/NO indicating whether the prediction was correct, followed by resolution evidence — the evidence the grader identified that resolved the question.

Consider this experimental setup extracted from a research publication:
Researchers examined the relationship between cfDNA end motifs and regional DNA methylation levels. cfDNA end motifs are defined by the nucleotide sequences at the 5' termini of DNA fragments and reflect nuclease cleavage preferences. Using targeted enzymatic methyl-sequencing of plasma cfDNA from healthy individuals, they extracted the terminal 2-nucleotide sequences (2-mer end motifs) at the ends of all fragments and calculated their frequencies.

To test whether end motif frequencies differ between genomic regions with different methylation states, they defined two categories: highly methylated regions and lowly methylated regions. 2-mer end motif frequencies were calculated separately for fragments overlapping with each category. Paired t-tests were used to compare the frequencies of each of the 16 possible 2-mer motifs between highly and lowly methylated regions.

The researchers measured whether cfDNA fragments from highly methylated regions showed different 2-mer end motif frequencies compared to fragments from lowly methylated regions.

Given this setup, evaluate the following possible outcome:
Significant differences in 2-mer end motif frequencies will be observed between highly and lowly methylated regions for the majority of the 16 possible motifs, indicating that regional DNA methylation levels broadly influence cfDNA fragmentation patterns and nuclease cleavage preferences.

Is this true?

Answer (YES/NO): YES